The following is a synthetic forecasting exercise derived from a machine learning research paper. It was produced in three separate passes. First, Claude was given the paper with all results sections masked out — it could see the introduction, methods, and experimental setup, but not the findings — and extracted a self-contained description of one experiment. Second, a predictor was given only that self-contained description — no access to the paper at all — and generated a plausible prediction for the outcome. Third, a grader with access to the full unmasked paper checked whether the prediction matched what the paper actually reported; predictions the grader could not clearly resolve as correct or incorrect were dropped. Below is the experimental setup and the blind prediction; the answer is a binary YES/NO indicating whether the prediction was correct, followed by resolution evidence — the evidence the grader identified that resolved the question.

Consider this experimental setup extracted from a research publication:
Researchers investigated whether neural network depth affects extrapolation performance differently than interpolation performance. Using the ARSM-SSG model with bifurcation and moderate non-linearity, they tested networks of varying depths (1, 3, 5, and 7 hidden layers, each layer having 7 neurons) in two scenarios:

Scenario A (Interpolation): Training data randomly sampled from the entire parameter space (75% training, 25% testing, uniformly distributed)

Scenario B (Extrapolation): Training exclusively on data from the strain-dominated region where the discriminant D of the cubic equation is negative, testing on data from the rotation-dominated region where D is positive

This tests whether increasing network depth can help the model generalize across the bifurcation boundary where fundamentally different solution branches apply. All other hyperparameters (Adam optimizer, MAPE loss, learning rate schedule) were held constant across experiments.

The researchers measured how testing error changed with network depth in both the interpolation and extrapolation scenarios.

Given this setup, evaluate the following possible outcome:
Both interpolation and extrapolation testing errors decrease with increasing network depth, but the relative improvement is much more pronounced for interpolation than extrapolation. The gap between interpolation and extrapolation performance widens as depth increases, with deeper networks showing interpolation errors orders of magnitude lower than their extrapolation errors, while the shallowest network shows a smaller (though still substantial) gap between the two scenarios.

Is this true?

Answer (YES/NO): NO